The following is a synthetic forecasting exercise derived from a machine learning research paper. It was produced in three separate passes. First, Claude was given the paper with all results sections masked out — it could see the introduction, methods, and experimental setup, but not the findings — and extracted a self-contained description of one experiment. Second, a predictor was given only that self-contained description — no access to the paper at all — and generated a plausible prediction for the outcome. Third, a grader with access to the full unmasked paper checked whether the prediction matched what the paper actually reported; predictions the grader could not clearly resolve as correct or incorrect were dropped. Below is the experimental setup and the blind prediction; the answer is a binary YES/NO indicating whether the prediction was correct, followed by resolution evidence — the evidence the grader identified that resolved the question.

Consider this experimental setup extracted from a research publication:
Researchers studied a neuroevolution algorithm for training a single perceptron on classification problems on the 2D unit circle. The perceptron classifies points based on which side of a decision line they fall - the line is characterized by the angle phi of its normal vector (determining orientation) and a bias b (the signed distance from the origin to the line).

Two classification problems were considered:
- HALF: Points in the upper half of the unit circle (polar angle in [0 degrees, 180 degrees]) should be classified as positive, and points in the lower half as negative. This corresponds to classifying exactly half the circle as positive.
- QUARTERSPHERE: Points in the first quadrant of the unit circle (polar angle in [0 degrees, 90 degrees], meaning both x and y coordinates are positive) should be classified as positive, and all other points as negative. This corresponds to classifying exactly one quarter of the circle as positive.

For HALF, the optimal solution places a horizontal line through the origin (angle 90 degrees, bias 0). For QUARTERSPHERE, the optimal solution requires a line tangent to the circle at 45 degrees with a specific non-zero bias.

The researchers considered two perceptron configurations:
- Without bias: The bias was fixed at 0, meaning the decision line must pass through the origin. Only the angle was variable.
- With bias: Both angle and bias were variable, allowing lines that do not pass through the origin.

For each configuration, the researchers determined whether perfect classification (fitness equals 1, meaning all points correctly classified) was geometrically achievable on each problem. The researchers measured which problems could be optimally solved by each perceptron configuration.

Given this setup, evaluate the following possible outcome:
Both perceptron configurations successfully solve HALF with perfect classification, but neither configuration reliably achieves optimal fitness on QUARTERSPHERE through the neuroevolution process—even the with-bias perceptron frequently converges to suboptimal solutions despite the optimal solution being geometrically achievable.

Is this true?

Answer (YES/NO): NO